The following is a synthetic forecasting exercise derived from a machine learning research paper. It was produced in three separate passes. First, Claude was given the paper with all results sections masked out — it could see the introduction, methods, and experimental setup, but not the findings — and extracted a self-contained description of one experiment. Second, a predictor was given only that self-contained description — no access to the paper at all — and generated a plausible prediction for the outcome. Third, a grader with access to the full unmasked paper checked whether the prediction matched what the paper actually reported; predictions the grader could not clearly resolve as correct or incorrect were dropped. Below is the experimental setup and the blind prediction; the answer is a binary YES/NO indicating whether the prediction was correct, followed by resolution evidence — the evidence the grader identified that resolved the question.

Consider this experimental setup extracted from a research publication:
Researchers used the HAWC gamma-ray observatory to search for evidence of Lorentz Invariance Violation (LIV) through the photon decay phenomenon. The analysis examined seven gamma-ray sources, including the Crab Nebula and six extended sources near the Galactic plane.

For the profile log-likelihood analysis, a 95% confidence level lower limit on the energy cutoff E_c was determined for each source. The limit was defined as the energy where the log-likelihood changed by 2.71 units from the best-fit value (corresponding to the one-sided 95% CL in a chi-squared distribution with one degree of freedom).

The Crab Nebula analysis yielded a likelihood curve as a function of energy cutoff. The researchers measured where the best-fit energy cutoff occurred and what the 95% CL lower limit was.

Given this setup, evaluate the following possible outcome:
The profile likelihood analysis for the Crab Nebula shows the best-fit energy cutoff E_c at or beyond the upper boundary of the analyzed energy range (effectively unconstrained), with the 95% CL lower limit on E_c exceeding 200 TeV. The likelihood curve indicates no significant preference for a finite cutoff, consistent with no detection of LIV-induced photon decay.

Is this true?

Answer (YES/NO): NO